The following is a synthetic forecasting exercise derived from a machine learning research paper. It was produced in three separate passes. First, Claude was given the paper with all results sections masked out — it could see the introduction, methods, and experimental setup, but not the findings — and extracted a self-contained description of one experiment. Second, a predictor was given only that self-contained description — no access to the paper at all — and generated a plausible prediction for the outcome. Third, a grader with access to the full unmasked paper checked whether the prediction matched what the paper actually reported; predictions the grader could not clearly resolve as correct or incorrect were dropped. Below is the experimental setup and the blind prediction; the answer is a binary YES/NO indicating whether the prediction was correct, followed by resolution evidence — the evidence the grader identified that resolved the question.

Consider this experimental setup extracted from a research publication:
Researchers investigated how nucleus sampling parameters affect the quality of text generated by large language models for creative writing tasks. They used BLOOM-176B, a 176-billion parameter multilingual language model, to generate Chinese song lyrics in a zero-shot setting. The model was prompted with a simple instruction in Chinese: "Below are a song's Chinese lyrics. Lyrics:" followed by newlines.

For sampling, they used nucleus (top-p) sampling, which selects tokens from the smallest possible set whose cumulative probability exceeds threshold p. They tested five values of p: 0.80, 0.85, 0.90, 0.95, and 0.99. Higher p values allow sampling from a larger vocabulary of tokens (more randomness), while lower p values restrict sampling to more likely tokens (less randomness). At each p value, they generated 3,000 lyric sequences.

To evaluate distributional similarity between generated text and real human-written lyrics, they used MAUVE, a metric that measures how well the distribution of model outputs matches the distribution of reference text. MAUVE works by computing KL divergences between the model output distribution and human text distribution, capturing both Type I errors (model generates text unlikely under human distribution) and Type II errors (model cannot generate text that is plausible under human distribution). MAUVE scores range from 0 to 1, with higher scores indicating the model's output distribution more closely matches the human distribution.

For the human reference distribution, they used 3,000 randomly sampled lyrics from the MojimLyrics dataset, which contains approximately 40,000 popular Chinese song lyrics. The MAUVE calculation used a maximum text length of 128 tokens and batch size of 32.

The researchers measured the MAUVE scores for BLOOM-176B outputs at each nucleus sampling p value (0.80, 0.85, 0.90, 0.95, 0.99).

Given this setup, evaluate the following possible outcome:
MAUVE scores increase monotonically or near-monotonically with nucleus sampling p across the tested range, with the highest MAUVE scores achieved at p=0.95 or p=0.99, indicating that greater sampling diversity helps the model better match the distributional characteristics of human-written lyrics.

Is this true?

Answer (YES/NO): YES